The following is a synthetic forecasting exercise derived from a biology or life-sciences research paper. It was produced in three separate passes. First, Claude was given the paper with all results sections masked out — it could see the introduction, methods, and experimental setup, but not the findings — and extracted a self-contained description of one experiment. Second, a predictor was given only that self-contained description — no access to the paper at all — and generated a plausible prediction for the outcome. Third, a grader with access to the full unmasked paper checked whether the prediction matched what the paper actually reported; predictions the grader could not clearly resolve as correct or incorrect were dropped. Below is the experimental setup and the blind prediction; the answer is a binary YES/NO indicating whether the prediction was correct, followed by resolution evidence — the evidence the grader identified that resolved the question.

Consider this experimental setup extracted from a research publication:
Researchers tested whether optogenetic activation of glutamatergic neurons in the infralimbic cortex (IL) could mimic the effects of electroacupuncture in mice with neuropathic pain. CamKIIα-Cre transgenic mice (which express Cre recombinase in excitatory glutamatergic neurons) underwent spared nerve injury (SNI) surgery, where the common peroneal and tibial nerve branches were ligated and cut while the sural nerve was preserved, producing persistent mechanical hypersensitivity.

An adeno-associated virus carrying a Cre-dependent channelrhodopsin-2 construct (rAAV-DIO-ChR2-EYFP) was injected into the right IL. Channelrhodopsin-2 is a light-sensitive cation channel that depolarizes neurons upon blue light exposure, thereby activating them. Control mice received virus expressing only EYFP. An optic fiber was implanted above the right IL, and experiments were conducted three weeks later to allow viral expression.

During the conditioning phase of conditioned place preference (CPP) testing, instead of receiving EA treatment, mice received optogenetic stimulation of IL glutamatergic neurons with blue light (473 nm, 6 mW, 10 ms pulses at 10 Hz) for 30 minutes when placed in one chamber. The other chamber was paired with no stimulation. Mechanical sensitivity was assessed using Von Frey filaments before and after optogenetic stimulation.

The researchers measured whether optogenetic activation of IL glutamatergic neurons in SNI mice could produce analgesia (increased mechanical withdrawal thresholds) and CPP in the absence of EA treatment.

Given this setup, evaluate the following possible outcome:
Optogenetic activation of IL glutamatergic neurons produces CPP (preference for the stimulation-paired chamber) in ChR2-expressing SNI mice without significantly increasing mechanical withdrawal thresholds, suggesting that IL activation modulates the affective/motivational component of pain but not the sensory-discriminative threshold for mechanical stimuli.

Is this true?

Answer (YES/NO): NO